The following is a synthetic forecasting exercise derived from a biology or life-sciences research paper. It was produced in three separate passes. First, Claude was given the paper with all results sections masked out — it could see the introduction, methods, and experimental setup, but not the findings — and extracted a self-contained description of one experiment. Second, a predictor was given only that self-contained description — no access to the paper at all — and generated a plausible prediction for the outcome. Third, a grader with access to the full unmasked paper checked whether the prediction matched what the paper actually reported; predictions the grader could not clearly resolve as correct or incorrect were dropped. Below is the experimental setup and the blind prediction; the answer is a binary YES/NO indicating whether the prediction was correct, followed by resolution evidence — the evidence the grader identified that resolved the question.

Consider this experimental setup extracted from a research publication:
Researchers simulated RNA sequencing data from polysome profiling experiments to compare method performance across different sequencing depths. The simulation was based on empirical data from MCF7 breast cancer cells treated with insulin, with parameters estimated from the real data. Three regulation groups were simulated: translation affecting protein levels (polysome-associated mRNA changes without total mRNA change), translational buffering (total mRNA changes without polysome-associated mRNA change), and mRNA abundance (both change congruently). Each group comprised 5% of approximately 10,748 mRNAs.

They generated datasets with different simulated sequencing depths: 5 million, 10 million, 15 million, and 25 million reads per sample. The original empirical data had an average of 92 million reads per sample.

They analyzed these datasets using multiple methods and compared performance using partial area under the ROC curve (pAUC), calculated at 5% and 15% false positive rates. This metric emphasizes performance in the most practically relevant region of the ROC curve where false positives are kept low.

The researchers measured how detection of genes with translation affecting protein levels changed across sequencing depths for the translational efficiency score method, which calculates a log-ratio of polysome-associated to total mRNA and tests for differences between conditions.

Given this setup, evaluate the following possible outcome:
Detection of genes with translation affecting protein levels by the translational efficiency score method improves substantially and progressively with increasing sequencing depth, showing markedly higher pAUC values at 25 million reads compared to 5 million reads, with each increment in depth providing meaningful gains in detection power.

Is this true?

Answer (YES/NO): NO